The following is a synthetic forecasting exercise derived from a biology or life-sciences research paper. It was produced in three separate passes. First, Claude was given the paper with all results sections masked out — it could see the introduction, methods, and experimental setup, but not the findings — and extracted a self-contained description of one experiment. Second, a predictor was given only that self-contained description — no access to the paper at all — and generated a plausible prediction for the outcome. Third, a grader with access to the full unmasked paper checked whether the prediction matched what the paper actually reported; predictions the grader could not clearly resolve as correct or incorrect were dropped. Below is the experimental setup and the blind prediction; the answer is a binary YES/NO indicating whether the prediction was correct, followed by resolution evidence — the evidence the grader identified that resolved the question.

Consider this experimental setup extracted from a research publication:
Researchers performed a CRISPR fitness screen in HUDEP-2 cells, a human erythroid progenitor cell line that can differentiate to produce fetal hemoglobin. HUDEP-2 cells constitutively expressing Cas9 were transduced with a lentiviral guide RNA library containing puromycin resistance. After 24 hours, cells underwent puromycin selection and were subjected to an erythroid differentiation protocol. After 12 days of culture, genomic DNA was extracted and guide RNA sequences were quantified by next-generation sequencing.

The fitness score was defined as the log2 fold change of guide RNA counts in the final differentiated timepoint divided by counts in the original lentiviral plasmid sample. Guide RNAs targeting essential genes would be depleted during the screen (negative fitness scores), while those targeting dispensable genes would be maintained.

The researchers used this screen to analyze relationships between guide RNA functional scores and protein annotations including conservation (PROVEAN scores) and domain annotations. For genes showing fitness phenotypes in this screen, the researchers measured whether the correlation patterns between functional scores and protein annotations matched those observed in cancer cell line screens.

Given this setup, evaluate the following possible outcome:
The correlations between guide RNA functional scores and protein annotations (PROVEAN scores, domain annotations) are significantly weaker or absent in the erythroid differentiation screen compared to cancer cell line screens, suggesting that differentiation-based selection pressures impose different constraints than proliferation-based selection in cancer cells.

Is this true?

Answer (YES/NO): NO